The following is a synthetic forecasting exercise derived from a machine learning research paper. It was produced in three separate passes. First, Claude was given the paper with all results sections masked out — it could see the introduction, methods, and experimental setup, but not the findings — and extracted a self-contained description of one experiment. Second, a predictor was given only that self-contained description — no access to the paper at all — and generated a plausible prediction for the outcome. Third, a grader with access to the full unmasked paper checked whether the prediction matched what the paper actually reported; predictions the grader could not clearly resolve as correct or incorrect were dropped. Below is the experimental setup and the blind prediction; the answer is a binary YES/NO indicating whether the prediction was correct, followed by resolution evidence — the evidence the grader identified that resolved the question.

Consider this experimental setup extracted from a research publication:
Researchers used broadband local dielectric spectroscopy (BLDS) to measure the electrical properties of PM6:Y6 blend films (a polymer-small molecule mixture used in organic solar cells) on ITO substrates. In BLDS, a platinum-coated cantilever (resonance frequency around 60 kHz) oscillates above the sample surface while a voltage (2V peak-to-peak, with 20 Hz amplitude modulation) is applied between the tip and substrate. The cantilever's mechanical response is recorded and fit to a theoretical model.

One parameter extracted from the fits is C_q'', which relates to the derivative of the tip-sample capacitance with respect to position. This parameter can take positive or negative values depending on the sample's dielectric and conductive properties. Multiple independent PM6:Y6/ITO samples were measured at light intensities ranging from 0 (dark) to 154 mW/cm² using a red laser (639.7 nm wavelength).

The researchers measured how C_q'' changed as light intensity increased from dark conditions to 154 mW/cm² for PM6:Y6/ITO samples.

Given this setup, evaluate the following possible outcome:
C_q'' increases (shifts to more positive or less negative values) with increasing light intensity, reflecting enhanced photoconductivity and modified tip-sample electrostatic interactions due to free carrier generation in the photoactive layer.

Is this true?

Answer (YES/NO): NO